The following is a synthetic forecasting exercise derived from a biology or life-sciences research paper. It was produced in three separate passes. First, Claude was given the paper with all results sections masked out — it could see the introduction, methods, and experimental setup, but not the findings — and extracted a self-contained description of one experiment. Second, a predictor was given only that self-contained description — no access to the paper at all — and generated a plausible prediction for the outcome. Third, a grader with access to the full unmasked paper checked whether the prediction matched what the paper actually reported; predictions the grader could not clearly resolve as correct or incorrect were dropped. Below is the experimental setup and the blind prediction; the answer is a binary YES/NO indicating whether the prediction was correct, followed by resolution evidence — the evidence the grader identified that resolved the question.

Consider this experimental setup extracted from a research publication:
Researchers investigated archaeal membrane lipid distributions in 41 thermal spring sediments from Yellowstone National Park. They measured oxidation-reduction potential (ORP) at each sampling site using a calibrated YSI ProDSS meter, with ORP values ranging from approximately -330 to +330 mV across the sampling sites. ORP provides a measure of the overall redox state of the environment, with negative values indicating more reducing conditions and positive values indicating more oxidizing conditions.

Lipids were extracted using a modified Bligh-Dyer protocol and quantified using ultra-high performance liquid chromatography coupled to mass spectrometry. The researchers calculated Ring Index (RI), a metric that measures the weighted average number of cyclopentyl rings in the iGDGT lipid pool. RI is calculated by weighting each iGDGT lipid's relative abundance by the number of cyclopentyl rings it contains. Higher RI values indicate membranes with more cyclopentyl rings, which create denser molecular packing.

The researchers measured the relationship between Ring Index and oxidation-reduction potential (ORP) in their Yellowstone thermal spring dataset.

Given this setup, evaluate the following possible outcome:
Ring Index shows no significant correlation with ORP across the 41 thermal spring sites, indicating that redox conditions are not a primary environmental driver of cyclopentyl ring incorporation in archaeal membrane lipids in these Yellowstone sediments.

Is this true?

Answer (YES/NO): NO